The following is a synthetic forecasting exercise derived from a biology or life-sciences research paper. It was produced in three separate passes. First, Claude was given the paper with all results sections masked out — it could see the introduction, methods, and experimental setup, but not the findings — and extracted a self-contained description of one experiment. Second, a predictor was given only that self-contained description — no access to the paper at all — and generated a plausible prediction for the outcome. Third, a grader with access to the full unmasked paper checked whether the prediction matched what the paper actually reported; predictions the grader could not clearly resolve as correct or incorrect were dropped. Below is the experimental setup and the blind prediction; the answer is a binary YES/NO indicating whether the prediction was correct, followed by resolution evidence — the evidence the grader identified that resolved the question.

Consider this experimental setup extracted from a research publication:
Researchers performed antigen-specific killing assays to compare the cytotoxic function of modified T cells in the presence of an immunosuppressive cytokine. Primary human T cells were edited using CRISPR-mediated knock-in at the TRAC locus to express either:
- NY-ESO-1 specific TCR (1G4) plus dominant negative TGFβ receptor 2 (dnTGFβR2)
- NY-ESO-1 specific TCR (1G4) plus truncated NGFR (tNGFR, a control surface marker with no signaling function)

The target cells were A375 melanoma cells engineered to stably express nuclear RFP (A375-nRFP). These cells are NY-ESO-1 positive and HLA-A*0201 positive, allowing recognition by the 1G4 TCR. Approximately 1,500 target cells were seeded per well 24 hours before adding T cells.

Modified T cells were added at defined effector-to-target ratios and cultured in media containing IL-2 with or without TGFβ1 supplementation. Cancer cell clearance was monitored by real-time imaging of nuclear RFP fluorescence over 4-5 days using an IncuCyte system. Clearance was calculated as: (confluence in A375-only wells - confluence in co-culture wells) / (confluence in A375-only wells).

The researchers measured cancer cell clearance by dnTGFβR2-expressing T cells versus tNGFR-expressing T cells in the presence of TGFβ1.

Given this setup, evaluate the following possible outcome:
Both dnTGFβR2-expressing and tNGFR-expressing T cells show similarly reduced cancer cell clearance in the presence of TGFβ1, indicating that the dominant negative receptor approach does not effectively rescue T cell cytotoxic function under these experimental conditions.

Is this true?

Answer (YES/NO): NO